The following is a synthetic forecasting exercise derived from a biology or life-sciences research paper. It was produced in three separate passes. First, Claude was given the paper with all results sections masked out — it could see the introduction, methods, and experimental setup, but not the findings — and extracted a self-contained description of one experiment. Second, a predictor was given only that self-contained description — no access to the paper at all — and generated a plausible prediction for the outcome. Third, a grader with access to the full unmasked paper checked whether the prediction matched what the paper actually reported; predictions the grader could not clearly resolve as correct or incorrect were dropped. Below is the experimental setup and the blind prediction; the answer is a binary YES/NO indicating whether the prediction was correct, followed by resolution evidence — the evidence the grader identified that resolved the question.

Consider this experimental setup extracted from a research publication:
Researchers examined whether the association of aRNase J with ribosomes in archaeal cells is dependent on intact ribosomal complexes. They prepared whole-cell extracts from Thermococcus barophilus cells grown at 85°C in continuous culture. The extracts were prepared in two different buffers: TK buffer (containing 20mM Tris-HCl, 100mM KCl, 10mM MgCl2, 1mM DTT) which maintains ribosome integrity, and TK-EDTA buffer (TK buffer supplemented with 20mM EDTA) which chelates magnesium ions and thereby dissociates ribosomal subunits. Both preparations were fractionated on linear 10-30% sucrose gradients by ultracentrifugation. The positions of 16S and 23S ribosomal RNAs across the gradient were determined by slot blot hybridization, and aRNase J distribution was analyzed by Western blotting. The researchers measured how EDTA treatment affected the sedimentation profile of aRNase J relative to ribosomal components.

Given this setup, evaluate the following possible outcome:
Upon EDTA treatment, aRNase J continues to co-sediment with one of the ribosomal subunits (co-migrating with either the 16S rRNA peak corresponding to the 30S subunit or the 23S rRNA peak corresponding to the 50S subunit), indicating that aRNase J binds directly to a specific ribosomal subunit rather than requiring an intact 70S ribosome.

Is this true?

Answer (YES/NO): NO